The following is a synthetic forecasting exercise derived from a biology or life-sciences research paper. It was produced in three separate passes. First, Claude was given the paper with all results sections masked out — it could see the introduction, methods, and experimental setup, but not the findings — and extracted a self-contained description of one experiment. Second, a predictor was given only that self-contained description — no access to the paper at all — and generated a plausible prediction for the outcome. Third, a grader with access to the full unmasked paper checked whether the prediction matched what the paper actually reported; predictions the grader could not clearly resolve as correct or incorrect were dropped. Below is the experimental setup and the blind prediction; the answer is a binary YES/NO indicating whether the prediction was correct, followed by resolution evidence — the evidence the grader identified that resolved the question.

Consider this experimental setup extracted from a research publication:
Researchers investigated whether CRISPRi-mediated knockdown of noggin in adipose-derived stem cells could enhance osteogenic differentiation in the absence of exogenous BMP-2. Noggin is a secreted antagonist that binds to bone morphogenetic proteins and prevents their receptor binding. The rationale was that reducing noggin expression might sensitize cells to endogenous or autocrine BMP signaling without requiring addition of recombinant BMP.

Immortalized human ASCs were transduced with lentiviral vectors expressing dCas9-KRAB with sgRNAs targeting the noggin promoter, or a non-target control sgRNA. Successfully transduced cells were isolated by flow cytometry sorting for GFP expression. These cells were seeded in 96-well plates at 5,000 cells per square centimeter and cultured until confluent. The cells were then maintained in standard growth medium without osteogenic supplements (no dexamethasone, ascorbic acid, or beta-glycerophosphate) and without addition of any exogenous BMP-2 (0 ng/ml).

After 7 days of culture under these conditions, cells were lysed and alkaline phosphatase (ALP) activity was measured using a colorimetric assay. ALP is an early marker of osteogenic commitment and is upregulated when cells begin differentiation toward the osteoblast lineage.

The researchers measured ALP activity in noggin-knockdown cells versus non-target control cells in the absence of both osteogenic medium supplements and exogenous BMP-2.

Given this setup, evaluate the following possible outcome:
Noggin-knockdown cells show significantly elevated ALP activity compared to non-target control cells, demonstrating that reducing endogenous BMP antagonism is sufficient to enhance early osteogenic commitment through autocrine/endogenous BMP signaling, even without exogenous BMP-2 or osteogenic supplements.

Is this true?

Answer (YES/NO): YES